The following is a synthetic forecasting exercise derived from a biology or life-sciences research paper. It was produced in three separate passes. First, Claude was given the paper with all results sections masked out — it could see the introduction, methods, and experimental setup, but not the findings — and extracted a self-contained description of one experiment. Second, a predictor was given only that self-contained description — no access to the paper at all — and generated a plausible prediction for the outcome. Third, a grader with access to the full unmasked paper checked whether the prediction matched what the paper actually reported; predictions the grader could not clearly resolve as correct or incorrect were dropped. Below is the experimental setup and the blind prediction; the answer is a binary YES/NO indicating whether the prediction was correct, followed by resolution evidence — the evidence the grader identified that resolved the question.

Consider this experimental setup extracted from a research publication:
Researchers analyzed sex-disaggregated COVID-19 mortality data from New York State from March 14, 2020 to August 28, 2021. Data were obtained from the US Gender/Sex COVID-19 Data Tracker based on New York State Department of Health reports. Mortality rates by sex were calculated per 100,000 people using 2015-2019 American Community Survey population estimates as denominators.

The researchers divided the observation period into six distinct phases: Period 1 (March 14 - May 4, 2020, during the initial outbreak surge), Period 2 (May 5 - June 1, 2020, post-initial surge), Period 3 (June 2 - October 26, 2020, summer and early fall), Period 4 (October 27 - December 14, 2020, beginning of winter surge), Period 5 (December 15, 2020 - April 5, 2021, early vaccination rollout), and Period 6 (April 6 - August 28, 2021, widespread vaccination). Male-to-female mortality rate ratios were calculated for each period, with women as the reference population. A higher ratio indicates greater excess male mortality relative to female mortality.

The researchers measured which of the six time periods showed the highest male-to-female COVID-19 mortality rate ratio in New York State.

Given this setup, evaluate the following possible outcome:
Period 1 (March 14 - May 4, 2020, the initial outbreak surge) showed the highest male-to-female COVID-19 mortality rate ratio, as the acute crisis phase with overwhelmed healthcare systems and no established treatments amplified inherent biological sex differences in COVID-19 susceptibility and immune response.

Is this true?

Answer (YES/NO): YES